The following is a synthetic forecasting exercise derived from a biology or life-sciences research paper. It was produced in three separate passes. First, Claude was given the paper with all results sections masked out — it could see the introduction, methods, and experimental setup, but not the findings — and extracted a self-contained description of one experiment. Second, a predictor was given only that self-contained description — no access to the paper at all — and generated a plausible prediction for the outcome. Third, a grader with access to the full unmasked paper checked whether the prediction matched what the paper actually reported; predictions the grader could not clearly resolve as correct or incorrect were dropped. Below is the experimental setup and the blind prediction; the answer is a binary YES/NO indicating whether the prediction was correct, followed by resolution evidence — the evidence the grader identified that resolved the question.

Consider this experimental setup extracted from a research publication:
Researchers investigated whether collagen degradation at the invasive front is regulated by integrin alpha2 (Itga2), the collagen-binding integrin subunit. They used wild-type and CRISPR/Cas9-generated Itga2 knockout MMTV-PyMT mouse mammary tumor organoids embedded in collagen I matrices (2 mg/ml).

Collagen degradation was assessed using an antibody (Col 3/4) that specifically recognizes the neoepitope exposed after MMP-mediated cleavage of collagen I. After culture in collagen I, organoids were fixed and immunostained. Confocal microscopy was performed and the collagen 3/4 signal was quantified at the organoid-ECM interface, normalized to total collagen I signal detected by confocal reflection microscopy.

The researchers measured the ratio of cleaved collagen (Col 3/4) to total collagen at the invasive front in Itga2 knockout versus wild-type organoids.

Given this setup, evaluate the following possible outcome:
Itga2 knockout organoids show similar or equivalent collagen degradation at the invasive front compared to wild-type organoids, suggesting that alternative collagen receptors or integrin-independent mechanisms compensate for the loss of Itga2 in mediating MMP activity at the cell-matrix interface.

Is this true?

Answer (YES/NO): NO